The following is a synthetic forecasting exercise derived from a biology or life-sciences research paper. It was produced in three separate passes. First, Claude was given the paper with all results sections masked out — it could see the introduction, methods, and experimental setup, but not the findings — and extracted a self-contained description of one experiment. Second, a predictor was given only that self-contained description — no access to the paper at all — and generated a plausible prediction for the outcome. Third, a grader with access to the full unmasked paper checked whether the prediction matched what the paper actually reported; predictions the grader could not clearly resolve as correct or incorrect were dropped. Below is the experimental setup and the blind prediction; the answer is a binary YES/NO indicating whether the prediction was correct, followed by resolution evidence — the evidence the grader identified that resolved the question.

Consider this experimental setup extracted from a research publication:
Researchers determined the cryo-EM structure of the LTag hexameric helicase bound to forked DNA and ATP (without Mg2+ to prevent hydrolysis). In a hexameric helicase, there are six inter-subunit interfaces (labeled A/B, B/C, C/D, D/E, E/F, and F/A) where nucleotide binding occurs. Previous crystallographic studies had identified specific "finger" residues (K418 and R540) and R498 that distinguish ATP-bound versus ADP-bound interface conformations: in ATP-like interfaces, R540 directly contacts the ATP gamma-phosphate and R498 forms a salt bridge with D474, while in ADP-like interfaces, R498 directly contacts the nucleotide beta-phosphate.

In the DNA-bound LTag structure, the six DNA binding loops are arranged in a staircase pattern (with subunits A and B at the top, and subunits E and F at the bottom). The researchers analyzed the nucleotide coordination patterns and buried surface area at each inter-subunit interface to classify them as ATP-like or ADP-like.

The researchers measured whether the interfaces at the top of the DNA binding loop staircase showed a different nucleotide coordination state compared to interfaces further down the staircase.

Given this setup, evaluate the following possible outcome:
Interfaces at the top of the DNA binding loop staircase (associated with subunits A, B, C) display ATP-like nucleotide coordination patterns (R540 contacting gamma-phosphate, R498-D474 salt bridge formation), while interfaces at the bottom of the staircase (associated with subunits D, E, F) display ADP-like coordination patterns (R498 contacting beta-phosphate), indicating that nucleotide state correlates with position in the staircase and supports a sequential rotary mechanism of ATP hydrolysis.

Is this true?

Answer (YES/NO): YES